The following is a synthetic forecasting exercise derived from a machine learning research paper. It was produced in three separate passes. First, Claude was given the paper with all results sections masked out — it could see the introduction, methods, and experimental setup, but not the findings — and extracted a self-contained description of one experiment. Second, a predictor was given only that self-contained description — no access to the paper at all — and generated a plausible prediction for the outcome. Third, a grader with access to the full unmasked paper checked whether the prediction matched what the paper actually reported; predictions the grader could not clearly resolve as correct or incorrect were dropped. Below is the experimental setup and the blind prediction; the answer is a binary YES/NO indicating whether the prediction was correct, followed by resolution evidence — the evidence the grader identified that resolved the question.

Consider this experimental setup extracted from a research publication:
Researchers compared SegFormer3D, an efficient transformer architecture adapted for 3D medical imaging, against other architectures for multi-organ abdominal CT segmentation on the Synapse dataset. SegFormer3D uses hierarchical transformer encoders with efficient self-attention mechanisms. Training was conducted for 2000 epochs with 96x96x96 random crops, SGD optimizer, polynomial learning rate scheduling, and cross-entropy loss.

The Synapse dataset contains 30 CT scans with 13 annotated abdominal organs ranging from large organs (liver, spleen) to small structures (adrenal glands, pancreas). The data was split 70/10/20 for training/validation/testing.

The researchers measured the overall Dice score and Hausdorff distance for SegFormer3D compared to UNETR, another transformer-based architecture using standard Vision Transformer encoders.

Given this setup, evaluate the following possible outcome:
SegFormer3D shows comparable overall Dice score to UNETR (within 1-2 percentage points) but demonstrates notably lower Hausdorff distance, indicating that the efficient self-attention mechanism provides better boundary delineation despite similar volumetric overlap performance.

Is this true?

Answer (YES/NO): NO